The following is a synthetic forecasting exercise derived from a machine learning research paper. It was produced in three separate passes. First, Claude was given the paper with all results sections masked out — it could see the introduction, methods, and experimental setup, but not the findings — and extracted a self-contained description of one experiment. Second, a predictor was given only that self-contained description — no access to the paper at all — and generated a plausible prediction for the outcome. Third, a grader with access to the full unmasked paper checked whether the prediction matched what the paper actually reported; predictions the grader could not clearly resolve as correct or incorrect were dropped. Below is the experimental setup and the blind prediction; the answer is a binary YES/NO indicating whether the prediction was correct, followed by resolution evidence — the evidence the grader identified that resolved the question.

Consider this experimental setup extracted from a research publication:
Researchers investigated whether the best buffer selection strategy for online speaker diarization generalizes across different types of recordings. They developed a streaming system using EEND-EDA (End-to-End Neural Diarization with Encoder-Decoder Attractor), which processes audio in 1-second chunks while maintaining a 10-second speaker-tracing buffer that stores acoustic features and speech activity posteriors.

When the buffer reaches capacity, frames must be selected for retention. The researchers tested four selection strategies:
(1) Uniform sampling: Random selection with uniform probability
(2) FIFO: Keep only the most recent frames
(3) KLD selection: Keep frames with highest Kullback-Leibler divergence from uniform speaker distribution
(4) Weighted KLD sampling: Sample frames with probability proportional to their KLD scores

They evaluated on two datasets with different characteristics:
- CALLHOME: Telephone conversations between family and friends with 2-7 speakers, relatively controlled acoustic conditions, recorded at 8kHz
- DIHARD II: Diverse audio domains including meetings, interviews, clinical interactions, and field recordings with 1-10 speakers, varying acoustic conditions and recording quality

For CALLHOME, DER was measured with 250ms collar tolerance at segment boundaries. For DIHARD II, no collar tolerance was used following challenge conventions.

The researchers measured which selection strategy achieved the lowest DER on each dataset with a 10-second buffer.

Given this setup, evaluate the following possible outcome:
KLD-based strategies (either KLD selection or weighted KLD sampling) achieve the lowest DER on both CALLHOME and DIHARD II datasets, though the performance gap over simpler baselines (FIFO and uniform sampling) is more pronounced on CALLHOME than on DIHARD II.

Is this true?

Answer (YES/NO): NO